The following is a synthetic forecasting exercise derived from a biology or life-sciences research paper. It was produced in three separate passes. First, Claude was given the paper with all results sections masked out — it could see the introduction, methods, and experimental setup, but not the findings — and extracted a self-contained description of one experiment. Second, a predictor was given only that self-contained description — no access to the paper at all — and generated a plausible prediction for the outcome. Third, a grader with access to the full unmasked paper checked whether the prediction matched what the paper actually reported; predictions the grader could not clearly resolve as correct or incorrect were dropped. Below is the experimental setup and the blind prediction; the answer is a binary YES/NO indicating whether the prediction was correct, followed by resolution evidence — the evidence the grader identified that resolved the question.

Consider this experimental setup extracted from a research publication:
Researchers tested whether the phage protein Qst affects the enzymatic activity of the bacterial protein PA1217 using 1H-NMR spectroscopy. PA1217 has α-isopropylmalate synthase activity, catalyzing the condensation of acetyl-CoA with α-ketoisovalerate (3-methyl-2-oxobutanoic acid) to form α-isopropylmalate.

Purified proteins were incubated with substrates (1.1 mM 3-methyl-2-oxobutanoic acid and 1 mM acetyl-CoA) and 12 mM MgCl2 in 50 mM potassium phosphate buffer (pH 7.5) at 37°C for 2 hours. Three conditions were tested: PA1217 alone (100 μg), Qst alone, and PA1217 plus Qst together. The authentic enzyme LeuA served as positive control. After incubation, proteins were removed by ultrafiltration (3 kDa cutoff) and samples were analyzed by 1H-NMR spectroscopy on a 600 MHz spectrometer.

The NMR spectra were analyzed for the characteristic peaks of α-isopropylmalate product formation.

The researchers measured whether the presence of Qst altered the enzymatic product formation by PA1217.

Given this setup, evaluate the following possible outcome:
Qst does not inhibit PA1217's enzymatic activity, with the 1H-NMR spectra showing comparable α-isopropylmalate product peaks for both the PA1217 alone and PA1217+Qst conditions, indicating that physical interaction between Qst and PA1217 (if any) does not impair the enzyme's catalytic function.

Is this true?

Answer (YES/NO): NO